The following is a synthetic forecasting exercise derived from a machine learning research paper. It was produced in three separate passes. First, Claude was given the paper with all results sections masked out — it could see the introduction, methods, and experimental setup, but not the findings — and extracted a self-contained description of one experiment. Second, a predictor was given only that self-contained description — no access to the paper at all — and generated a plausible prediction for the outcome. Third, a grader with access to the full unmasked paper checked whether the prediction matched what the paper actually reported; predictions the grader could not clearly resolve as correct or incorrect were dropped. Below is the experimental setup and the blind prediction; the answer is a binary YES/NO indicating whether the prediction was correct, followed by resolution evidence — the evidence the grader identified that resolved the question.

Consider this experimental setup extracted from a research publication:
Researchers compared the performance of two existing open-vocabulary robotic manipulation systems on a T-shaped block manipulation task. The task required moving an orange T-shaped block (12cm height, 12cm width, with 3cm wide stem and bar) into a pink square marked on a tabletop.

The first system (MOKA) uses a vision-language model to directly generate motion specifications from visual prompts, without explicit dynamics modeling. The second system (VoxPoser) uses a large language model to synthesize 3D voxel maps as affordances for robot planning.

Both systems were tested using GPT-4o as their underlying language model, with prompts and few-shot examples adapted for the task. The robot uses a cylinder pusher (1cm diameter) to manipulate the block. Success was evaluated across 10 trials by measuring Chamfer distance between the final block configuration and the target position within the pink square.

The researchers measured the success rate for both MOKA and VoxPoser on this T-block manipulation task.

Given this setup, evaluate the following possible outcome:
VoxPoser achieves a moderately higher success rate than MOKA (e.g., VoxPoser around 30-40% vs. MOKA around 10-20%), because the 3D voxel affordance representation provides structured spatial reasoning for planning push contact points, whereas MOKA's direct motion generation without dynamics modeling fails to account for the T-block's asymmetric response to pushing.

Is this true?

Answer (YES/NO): NO